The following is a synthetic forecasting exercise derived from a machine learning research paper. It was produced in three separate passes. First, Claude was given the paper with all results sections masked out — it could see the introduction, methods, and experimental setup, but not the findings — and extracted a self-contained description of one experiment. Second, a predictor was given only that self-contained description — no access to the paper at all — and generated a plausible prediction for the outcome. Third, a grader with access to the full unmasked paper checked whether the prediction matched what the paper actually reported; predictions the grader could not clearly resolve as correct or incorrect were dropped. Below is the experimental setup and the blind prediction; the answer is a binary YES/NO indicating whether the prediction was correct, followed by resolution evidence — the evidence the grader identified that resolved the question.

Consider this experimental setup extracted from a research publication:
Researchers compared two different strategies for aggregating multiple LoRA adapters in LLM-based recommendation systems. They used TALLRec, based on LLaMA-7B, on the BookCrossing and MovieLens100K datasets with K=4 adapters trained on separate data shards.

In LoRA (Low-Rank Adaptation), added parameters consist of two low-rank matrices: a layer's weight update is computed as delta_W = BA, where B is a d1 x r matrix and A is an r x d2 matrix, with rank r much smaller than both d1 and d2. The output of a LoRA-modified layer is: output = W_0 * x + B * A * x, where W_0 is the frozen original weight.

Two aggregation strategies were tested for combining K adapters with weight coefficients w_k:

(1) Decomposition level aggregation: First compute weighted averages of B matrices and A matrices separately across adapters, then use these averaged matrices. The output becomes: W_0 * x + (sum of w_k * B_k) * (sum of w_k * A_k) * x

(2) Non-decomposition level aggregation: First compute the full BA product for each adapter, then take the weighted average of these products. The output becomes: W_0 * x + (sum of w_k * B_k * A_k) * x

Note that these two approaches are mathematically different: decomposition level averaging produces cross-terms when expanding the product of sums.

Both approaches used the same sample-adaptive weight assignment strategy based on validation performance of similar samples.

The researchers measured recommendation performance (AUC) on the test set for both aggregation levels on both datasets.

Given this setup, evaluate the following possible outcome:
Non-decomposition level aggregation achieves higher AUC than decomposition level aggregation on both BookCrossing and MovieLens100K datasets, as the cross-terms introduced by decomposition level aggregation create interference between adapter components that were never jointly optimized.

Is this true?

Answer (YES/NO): NO